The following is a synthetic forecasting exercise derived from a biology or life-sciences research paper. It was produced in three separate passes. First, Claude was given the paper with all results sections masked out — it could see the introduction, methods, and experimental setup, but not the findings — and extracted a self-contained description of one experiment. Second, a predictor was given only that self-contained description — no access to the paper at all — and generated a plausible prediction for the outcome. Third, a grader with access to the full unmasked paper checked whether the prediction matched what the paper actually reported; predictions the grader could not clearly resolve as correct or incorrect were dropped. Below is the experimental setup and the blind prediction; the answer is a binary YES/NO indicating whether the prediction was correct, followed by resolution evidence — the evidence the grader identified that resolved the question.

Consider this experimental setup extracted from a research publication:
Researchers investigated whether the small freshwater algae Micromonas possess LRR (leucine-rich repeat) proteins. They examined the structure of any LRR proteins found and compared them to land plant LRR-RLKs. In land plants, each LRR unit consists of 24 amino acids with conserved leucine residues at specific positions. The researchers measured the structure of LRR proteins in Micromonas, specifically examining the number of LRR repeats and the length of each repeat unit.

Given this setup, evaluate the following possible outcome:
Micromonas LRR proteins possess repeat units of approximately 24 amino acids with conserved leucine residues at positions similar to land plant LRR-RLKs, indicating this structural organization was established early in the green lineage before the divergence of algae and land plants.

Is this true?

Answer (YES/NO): NO